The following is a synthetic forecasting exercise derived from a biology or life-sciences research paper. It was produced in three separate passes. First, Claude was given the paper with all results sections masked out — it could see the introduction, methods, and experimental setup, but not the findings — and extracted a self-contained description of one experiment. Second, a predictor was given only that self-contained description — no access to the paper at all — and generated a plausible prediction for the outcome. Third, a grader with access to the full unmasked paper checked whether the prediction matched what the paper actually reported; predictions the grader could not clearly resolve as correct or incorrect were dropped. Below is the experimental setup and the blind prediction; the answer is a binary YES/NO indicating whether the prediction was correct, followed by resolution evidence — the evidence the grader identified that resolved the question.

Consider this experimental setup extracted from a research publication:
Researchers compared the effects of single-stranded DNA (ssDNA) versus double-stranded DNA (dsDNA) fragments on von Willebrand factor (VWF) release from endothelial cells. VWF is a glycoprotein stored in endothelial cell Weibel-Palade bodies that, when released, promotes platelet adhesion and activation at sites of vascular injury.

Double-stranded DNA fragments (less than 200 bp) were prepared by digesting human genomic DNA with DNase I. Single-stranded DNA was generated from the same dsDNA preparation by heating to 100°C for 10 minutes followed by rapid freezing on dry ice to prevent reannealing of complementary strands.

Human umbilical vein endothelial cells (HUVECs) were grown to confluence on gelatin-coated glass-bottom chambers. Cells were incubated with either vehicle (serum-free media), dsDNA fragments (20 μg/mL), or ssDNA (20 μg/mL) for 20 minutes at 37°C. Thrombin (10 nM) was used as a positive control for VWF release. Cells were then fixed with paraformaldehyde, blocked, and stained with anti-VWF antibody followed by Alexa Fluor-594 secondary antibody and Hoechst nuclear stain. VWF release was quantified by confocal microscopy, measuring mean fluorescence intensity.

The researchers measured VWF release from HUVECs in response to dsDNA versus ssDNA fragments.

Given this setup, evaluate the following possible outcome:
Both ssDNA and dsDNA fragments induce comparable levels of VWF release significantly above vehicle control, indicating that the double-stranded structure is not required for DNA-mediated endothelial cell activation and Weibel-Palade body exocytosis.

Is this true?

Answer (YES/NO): NO